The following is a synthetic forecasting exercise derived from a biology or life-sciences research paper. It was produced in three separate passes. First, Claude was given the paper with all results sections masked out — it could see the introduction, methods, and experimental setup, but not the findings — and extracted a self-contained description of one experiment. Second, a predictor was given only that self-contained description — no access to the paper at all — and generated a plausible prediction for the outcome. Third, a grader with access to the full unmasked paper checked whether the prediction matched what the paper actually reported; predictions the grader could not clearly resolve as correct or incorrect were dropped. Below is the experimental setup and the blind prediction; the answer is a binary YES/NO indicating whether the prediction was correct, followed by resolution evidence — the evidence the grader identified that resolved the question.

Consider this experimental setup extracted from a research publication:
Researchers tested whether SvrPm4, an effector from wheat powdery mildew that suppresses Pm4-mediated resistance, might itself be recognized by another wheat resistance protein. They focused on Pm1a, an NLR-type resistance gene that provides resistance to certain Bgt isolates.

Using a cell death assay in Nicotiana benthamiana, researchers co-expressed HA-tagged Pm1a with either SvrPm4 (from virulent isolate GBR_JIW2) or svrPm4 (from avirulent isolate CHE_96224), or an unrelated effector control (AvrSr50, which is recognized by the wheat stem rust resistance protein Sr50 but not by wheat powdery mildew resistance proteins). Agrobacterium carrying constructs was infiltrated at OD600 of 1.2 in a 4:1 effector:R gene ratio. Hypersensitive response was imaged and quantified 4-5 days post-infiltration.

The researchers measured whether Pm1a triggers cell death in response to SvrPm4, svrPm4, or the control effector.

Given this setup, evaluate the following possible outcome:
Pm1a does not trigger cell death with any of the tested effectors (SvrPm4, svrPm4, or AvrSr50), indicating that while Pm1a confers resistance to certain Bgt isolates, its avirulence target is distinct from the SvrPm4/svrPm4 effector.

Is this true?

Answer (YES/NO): NO